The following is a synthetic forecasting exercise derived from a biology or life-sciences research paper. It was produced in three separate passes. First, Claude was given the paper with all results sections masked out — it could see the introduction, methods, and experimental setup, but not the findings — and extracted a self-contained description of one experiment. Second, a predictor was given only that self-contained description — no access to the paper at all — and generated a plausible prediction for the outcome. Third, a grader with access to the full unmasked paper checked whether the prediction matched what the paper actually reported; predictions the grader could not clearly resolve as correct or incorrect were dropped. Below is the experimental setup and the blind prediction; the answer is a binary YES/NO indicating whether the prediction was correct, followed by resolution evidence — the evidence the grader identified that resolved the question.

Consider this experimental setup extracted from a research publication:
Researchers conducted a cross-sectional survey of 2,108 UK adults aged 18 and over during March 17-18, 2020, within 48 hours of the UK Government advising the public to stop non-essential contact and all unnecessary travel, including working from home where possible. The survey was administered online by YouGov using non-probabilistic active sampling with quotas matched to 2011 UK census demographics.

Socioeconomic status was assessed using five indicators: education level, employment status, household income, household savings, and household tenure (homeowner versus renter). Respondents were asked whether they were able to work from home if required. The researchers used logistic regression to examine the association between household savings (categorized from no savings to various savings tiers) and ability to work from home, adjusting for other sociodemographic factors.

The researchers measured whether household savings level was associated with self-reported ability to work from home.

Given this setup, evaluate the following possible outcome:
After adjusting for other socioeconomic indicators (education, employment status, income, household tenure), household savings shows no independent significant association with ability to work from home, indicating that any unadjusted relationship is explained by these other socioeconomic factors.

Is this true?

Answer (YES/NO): NO